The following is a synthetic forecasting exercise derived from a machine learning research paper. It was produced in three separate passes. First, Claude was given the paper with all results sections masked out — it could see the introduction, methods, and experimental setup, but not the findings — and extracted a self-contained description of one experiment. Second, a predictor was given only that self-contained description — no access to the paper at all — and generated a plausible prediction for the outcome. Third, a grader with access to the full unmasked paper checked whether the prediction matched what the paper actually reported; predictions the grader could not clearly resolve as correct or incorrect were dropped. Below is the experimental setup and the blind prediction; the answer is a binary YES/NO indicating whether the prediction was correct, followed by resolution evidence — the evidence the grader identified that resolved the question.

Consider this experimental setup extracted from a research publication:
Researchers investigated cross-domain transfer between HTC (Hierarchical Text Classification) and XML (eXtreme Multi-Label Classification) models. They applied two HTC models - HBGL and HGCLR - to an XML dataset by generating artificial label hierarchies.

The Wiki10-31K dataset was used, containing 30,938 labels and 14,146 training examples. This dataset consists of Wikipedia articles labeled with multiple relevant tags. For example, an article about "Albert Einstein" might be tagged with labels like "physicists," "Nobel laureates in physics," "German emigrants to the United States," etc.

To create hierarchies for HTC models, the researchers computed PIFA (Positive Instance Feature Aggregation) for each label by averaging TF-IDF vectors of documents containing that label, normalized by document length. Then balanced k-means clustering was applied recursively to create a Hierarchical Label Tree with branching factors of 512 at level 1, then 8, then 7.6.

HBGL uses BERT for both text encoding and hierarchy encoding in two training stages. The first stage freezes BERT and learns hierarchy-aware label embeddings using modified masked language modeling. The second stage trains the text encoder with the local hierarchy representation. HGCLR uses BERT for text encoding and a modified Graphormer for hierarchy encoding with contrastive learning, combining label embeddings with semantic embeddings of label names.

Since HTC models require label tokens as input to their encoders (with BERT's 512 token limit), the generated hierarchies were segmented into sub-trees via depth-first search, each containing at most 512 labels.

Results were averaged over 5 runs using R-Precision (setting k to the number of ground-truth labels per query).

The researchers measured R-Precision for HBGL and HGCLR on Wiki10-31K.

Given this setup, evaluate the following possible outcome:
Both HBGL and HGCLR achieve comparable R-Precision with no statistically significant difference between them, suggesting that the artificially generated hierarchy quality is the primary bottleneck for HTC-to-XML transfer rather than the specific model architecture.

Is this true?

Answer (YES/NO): NO